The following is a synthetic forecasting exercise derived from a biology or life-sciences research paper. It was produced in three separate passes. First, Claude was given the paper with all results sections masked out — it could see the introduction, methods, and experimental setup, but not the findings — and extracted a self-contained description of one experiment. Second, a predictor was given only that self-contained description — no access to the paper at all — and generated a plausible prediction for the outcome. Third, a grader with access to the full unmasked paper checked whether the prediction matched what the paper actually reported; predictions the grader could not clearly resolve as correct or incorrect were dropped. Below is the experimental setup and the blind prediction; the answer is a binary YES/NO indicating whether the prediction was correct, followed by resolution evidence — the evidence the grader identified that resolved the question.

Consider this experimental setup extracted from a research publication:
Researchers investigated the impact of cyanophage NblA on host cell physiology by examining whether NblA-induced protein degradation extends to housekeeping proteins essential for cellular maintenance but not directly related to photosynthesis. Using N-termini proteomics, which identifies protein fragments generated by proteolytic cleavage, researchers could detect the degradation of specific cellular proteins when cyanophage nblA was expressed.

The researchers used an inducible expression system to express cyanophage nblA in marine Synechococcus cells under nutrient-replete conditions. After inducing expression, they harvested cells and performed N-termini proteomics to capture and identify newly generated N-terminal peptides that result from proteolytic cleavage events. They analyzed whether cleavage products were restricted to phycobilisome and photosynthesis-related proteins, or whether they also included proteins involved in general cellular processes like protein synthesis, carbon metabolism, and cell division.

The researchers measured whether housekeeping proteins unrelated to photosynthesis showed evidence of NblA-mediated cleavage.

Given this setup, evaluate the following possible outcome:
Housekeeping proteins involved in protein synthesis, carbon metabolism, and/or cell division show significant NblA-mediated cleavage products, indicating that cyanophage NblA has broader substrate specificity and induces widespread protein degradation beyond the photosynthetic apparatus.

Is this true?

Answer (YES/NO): YES